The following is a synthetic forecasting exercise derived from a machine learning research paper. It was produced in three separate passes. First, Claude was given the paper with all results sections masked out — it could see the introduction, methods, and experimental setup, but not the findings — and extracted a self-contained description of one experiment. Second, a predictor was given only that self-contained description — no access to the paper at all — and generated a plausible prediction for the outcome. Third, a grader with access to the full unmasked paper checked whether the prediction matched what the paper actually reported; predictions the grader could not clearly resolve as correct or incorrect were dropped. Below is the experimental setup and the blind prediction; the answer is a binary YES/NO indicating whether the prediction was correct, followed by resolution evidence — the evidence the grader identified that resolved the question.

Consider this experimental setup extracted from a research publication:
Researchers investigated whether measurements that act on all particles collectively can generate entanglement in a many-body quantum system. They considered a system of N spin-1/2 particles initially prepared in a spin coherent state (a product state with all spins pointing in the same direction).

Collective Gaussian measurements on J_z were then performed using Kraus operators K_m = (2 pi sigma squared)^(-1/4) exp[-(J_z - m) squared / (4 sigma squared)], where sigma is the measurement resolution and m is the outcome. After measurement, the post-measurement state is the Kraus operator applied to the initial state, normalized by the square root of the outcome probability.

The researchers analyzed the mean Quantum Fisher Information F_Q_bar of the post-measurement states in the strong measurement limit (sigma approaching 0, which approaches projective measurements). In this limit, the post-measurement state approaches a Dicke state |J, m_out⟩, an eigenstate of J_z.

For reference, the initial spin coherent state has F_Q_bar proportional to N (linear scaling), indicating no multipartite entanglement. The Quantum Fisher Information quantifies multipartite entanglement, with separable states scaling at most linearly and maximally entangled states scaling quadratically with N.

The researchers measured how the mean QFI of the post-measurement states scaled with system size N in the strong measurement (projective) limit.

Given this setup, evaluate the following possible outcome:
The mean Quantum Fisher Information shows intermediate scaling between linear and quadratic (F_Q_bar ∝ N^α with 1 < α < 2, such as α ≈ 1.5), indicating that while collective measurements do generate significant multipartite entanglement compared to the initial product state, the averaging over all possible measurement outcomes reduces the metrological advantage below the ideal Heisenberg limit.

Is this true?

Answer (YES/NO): NO